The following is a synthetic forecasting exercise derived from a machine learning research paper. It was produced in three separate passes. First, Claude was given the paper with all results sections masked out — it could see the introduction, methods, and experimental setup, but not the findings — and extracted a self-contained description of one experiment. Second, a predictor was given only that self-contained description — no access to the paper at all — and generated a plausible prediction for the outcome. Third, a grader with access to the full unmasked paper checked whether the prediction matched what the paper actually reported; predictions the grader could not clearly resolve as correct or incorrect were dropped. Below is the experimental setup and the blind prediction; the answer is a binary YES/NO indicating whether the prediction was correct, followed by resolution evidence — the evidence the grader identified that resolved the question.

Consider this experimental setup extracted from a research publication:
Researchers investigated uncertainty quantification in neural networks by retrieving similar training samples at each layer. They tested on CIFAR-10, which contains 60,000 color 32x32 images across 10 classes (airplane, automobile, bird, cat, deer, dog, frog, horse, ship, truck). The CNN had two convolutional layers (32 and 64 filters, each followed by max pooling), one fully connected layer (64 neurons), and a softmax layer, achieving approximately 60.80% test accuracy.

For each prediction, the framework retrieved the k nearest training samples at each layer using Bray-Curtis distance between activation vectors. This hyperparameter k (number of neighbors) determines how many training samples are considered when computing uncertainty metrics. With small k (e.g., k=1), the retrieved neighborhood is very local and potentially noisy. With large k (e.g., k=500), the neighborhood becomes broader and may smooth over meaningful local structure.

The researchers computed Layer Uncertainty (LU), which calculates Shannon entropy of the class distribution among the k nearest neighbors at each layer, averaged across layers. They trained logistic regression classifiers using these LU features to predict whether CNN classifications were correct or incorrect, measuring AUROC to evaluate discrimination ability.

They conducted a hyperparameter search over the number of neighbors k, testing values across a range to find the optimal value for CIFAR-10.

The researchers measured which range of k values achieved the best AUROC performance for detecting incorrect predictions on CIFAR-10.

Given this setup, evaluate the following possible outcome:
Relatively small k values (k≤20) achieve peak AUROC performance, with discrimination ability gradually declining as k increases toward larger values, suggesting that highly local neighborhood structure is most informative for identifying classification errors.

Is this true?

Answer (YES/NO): NO